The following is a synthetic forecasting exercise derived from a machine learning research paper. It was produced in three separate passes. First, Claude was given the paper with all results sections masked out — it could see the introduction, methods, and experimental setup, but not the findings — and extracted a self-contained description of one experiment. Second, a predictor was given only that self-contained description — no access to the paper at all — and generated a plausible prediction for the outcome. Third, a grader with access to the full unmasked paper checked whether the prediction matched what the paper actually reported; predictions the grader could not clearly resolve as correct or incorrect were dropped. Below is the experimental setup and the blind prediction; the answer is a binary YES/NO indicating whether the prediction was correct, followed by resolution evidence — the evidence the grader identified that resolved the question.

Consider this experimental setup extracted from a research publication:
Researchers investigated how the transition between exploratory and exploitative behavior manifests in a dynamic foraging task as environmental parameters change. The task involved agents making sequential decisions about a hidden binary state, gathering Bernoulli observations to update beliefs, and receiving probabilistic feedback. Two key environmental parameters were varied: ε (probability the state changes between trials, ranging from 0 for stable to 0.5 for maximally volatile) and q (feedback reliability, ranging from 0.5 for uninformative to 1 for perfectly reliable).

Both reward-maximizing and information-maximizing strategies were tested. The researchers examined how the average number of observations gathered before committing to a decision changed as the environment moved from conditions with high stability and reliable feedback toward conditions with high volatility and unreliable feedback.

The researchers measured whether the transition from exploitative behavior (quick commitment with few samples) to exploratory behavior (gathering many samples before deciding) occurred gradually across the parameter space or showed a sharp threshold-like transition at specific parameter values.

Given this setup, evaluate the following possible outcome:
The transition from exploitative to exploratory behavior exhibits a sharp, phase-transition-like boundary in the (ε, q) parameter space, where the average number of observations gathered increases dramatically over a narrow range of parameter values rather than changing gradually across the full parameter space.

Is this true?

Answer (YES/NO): YES